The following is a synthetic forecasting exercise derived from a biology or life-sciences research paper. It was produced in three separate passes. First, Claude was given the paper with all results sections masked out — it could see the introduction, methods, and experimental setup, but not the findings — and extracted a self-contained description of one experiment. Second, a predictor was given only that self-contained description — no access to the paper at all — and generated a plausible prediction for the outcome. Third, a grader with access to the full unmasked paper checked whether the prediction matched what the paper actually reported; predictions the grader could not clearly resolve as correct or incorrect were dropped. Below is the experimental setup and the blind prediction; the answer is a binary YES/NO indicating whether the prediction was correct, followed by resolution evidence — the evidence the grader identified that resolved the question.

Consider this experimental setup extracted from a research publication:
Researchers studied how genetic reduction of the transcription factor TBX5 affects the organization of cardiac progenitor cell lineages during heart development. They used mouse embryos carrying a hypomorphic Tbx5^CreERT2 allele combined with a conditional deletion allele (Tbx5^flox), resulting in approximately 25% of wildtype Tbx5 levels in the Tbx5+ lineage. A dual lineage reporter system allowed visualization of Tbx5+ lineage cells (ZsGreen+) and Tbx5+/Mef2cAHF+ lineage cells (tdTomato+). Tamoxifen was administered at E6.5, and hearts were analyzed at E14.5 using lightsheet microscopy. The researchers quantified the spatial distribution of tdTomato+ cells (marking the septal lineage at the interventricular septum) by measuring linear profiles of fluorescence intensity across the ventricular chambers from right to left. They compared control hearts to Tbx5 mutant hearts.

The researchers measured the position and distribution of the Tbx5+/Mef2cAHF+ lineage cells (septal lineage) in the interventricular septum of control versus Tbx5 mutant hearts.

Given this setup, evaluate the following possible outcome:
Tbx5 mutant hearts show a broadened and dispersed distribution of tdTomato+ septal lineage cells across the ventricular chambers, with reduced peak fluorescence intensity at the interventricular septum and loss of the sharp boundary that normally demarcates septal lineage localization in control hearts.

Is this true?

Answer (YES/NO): NO